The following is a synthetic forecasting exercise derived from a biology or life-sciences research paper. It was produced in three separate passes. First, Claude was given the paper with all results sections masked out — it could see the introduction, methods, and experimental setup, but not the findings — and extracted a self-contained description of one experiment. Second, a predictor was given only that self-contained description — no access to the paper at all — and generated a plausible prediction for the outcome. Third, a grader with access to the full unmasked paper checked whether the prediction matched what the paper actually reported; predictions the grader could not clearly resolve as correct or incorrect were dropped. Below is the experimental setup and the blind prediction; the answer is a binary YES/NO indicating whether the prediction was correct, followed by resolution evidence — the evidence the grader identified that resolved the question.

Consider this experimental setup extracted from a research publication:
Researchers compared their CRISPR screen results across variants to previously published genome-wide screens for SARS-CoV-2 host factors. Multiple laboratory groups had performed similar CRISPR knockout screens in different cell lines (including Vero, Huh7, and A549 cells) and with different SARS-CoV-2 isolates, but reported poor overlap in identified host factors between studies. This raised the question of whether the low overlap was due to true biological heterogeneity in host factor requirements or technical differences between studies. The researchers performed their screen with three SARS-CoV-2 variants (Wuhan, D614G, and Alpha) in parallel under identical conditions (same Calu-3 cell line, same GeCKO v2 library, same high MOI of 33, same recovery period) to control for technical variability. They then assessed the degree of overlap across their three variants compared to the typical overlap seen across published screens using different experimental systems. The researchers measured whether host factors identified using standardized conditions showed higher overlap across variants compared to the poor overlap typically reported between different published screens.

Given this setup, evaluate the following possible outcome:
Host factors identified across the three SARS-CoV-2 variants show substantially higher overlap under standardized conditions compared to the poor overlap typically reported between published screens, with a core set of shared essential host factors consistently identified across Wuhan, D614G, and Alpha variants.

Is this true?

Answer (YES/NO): YES